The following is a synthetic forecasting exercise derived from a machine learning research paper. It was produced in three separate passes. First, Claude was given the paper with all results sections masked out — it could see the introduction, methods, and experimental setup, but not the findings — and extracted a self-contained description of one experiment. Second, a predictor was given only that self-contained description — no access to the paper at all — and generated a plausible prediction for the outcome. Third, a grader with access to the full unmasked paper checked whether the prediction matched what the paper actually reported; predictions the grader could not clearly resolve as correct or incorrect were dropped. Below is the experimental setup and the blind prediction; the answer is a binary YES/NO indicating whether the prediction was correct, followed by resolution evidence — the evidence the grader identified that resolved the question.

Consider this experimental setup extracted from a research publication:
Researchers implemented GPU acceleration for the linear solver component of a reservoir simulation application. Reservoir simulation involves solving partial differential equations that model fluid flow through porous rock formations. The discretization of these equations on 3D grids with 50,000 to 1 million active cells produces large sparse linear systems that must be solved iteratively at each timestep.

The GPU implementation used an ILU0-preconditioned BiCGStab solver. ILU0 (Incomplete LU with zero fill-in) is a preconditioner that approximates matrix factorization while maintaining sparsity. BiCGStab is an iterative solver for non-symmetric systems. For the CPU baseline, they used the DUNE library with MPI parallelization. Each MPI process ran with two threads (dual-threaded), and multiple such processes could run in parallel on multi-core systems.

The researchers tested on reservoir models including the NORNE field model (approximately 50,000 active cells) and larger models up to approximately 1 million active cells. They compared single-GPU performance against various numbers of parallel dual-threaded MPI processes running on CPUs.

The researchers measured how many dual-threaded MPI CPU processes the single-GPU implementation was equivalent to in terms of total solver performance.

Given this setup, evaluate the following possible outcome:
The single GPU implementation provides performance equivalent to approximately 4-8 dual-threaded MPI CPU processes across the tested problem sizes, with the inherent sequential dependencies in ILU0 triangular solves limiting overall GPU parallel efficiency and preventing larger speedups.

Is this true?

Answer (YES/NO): YES